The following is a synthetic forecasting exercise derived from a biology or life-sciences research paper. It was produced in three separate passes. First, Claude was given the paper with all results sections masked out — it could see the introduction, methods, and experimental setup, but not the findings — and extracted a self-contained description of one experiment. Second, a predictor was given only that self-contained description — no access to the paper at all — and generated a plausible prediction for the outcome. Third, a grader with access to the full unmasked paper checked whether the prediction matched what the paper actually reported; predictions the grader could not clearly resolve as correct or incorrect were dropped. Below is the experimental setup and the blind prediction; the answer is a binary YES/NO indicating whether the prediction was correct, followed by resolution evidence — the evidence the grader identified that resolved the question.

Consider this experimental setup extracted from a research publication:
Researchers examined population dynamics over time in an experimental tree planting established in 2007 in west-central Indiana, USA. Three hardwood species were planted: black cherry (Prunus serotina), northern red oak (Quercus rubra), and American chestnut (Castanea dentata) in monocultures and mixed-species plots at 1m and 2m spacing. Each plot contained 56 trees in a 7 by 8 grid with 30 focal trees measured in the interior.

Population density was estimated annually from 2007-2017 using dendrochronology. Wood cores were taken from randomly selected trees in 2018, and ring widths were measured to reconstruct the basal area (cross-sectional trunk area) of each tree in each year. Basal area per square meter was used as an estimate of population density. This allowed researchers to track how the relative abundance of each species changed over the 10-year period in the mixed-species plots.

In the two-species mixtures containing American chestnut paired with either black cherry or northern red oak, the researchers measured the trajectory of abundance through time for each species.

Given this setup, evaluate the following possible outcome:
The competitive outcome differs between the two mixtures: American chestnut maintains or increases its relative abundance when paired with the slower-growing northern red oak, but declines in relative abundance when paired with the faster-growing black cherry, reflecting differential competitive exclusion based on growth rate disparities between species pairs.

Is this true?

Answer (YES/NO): NO